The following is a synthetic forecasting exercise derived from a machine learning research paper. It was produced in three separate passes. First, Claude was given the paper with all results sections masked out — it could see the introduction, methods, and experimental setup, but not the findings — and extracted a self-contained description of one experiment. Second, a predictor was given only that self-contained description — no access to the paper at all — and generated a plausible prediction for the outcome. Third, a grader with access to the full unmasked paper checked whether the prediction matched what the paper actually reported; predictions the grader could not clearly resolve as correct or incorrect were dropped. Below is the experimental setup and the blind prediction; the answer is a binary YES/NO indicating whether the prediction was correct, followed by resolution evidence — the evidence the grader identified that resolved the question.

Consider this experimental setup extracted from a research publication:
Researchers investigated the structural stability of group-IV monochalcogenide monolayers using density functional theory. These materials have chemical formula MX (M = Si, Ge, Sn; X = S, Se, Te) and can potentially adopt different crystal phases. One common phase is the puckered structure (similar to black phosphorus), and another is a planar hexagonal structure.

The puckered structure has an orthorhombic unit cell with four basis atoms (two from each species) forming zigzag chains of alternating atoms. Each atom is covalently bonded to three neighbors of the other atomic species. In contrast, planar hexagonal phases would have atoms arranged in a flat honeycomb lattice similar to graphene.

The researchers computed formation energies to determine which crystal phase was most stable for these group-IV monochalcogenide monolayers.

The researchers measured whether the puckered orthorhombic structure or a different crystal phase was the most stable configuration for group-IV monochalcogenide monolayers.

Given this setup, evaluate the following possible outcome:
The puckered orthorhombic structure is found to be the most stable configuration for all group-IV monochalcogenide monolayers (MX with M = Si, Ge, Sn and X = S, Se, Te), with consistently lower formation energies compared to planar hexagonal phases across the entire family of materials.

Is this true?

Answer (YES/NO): YES